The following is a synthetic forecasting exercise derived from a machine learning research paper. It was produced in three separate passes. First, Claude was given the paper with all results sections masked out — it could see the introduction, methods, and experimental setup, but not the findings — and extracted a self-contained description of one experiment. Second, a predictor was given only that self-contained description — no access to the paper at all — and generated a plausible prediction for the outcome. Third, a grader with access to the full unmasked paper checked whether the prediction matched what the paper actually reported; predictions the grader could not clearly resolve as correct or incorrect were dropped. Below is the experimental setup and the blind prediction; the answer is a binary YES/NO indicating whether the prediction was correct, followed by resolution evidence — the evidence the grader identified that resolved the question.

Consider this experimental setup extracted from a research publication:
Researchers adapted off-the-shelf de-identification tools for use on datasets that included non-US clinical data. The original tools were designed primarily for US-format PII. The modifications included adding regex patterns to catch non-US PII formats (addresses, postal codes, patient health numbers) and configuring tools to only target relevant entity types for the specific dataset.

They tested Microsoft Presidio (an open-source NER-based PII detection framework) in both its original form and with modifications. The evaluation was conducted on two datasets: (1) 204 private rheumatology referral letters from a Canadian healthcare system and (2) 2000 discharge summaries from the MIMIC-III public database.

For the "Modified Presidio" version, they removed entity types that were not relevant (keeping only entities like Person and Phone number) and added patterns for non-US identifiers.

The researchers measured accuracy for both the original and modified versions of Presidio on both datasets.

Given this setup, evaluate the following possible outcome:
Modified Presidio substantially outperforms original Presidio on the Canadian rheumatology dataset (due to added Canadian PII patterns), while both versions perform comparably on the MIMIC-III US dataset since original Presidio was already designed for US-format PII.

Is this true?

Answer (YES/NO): NO